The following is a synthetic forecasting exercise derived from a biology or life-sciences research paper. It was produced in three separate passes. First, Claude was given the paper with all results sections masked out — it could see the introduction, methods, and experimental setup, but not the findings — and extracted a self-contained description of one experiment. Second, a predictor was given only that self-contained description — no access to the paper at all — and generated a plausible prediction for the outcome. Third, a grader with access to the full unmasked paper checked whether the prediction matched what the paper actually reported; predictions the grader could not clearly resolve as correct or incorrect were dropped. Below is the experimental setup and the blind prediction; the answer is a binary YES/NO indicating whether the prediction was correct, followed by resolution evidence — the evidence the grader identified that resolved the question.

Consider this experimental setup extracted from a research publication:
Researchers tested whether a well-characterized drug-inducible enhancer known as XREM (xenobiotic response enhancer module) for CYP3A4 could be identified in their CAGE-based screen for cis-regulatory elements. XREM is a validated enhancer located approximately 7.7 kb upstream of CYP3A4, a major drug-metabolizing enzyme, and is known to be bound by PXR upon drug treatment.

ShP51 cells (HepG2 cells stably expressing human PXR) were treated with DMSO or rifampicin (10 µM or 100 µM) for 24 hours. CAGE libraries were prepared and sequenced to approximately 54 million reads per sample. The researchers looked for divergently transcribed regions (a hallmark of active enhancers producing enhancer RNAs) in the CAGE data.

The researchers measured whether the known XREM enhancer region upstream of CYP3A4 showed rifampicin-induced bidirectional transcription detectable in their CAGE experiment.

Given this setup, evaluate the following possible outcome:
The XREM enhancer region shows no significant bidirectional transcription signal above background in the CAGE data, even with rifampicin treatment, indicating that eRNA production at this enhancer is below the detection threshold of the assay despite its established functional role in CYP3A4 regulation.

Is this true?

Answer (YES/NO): NO